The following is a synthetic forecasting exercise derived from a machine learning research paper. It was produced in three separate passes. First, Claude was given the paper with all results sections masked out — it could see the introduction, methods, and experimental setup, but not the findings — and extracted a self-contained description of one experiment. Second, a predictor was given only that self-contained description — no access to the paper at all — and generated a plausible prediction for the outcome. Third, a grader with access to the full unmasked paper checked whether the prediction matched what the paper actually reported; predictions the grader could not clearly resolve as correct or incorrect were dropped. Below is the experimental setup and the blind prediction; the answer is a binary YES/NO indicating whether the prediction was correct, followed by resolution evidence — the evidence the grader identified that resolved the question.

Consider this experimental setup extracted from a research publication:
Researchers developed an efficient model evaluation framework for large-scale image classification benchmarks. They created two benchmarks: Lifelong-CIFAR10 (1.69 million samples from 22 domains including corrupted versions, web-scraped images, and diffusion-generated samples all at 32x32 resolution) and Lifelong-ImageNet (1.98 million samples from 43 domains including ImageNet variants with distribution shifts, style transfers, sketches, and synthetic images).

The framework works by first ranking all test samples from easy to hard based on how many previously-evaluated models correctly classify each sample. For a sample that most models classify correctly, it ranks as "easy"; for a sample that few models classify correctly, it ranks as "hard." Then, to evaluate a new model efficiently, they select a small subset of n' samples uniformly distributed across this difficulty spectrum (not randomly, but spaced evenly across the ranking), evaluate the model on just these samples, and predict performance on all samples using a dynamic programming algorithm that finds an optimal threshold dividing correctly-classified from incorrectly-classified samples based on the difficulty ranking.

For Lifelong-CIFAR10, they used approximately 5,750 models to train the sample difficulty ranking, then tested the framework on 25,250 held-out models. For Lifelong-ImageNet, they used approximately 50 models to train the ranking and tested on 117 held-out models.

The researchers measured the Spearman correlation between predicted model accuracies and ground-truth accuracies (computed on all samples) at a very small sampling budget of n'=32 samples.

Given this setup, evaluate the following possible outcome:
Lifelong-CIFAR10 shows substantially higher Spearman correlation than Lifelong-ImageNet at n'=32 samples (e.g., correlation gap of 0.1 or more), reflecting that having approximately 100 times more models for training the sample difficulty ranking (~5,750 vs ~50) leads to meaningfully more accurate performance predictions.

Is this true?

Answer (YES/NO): NO